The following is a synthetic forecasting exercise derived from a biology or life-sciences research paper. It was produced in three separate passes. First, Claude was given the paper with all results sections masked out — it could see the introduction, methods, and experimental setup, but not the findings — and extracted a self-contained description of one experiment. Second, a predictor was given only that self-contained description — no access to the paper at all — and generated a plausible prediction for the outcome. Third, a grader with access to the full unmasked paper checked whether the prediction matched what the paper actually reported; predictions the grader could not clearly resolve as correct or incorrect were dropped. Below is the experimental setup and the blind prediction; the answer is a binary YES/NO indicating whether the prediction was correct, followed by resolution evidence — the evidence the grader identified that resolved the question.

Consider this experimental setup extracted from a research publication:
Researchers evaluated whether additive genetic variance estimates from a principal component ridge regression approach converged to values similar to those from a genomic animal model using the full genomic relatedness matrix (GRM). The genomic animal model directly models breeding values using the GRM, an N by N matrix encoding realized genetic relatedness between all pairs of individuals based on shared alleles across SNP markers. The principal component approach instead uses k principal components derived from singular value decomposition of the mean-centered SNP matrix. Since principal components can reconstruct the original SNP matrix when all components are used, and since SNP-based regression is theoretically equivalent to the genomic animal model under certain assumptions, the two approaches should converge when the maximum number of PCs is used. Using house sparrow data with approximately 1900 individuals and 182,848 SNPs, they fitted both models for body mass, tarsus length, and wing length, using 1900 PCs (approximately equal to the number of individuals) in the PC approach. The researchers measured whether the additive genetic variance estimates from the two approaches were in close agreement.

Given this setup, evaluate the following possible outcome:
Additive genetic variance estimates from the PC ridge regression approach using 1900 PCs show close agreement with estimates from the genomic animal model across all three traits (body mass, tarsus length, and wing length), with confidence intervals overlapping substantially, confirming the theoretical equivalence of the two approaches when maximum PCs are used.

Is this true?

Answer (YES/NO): NO